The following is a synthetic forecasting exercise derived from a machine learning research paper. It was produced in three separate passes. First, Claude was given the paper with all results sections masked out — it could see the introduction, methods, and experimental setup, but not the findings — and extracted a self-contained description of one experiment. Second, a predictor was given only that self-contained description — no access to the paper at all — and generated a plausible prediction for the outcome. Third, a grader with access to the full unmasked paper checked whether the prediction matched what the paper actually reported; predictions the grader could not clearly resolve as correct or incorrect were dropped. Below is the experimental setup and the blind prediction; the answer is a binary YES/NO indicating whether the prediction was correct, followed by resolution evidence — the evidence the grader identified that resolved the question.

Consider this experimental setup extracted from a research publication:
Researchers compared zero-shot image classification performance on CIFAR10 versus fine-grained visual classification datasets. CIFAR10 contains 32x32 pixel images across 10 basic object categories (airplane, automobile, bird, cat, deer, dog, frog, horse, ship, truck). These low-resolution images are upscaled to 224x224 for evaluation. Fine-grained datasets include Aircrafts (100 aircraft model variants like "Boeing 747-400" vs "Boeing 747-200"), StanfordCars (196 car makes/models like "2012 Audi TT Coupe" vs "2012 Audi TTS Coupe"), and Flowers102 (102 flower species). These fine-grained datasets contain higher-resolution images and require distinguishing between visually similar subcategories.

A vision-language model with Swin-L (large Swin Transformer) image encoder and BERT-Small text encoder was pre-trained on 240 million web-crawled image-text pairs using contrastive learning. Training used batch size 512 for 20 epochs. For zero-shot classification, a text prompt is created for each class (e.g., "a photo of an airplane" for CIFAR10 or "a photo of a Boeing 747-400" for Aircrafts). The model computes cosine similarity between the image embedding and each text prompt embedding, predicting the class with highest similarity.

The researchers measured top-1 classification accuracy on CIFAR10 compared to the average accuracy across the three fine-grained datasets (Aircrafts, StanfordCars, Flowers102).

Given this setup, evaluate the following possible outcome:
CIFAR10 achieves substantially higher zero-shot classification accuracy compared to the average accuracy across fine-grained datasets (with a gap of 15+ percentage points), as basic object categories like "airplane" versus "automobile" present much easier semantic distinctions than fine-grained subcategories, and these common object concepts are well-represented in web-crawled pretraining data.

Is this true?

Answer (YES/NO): YES